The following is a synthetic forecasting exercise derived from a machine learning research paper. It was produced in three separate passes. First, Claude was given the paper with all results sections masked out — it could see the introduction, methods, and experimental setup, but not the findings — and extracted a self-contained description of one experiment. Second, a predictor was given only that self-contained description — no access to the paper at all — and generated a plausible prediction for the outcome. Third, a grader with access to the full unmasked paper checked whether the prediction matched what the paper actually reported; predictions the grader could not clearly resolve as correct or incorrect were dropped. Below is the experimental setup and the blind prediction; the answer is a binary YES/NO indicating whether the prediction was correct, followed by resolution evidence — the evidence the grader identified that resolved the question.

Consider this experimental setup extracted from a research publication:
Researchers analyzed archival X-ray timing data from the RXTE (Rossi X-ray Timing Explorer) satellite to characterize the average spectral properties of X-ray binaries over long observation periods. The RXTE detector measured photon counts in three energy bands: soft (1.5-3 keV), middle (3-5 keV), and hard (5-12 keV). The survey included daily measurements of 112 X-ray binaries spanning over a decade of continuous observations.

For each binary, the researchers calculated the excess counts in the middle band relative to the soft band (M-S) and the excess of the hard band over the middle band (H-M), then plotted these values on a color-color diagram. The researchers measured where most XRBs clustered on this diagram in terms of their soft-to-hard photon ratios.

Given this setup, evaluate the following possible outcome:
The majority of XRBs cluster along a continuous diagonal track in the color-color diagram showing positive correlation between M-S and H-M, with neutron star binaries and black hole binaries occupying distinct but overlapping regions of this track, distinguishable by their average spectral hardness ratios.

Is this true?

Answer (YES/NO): NO